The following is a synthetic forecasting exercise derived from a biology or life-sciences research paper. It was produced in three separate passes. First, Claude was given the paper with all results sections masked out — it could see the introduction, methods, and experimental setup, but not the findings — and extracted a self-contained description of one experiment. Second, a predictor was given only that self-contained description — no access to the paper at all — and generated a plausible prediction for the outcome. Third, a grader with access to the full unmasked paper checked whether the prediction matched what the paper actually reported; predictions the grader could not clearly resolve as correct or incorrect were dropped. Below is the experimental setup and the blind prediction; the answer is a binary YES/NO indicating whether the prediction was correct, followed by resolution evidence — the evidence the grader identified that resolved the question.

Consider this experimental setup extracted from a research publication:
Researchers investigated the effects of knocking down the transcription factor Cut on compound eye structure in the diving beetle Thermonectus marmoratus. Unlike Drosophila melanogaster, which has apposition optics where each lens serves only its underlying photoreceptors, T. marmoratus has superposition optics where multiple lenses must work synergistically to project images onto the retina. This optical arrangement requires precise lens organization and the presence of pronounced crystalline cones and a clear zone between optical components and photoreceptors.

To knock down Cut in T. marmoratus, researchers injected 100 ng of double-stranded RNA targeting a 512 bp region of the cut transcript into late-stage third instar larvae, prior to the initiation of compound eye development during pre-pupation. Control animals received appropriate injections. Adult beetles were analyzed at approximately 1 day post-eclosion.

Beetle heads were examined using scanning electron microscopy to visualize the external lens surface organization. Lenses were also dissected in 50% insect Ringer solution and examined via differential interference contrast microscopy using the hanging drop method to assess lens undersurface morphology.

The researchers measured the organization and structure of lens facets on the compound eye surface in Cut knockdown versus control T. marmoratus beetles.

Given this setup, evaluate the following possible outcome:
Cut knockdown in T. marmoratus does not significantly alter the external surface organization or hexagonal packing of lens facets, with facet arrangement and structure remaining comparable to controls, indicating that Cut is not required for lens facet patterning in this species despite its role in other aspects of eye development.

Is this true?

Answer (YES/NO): NO